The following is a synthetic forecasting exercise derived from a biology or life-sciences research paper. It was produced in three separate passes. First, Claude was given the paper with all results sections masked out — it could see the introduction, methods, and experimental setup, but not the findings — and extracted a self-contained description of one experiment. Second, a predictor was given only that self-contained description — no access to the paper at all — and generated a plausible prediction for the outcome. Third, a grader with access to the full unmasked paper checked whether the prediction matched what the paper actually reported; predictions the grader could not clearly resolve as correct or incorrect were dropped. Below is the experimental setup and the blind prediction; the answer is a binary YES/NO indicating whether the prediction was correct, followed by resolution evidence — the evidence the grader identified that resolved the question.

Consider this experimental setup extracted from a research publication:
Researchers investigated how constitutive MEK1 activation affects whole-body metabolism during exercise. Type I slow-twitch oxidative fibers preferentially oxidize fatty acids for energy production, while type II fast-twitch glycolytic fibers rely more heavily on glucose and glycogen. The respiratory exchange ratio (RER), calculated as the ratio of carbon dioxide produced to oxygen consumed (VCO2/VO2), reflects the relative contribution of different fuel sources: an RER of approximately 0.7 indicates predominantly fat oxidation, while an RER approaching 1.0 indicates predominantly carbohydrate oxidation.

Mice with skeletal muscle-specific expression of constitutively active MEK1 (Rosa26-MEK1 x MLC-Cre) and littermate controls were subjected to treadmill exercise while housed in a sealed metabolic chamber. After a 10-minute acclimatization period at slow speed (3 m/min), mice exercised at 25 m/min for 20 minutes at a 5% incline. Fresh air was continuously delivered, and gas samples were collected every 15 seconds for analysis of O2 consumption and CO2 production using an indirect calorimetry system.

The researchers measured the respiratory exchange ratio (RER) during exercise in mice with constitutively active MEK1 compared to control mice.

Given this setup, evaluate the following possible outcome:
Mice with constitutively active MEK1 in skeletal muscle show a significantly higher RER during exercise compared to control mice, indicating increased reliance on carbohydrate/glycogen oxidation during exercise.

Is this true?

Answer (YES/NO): NO